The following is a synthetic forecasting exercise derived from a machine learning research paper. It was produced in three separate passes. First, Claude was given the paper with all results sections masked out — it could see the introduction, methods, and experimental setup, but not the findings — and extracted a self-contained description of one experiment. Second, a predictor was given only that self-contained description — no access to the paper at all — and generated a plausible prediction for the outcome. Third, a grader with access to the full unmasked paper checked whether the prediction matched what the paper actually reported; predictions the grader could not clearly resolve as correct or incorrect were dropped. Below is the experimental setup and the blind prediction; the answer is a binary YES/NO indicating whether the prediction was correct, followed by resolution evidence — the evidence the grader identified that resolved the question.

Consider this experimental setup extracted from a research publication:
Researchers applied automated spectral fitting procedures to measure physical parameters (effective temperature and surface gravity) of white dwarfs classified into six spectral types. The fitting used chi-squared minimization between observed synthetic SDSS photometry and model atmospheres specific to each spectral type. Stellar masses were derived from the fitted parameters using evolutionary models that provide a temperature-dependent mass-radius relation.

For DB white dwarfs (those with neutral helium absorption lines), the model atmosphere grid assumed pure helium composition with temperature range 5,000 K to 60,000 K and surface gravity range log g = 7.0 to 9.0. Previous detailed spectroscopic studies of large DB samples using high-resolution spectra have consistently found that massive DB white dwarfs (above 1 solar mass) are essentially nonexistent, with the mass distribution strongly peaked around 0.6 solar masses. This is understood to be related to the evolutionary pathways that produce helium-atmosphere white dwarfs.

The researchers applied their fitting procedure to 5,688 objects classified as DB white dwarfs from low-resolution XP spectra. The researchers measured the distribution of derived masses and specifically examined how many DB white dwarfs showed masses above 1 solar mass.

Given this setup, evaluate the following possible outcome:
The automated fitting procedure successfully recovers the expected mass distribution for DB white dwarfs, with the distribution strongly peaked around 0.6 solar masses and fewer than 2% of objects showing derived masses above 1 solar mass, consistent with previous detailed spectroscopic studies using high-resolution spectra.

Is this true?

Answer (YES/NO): NO